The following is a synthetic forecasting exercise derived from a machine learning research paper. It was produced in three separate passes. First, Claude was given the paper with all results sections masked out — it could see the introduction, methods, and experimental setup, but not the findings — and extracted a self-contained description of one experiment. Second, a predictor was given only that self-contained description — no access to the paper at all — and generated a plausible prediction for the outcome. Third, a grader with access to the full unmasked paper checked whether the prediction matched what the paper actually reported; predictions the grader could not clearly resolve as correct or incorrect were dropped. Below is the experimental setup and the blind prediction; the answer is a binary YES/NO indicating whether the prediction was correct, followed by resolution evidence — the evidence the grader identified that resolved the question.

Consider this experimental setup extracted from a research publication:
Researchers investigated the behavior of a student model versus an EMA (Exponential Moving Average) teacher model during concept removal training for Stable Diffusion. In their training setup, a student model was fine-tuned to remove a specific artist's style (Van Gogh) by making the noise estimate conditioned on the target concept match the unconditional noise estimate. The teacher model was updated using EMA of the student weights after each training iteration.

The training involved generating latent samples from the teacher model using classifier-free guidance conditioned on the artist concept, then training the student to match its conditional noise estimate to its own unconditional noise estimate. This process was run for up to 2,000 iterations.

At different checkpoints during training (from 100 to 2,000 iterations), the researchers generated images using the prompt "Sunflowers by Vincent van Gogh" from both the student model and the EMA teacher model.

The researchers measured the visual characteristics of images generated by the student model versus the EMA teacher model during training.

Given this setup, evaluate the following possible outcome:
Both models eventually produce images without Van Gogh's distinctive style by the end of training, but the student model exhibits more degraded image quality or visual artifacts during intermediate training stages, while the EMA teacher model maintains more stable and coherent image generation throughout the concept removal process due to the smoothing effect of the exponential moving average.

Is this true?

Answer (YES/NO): NO